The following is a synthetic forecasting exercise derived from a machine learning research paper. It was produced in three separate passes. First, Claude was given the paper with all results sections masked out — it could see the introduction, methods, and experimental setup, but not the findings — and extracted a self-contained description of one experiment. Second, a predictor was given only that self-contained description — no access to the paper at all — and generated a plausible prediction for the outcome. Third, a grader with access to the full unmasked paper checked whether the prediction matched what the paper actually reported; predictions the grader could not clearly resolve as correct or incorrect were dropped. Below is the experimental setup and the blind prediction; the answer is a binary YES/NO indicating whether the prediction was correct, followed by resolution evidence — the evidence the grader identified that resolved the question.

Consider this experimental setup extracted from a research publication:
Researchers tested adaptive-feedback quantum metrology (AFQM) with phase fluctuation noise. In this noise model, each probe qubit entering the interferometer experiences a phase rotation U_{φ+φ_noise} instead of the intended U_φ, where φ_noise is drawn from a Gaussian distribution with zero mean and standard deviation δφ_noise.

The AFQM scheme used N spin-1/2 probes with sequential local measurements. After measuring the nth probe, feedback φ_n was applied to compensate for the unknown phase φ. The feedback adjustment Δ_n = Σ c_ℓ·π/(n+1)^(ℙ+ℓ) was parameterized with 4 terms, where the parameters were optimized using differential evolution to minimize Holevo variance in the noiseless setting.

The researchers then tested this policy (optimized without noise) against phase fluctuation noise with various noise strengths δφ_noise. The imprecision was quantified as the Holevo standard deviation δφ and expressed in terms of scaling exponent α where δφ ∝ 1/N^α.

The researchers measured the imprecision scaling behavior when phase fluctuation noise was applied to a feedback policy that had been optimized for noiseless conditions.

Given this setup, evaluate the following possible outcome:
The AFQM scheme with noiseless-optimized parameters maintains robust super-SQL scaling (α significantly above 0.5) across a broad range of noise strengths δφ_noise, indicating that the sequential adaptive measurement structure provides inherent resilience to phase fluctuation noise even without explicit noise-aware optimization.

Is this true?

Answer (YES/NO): YES